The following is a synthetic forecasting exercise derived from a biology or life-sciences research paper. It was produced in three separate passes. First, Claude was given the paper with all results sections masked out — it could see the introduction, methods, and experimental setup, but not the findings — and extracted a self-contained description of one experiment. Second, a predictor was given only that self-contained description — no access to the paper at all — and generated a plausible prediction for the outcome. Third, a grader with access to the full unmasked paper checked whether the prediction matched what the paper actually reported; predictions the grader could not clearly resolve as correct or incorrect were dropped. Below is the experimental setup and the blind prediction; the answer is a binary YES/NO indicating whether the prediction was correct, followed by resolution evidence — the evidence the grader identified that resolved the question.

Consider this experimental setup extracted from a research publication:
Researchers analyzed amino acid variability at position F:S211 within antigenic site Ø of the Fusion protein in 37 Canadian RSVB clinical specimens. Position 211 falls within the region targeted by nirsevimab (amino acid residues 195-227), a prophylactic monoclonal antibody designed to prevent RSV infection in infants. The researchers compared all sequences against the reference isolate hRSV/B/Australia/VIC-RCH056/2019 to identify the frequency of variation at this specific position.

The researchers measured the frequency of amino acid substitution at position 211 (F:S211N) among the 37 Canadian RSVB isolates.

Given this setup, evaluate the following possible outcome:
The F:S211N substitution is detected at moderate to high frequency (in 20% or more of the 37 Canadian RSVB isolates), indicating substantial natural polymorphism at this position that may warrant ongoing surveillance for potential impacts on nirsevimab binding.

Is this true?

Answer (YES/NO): YES